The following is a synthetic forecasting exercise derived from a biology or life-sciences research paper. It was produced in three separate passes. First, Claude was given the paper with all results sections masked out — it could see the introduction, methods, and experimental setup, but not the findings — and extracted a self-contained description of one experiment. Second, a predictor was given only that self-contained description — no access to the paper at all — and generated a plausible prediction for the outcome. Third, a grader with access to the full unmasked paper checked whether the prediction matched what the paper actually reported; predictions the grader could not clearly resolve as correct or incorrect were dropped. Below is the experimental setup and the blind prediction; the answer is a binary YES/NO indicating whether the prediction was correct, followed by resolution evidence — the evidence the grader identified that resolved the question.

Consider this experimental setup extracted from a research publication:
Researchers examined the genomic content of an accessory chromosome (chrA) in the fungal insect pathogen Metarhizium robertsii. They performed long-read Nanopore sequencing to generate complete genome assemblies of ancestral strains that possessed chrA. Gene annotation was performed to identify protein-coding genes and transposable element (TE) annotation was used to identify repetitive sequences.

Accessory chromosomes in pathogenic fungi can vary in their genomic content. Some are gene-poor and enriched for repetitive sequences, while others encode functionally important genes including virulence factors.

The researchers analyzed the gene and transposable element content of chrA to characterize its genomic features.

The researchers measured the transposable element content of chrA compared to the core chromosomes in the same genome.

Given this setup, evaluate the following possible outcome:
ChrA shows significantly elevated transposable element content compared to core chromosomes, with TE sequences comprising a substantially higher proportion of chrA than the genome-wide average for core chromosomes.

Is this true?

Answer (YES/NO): YES